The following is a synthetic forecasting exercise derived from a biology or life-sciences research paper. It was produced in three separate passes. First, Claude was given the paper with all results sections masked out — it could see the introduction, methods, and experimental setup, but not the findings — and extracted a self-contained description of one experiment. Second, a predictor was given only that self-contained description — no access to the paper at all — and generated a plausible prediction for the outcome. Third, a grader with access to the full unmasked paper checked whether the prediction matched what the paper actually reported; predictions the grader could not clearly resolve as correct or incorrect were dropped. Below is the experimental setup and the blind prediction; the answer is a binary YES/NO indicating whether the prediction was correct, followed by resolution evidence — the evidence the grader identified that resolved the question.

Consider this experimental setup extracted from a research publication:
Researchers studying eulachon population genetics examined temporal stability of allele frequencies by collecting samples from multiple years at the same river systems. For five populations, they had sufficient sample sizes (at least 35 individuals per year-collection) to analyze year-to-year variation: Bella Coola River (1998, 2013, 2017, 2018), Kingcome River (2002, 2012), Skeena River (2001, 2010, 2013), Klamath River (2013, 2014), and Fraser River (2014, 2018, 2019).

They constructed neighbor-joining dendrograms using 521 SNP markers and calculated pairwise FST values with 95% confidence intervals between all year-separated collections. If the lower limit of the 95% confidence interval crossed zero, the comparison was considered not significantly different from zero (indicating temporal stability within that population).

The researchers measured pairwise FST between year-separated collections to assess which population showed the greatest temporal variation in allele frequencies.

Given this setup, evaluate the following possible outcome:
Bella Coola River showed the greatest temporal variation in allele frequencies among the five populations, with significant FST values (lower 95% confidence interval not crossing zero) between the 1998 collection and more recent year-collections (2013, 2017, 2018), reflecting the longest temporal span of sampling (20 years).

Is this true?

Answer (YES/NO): NO